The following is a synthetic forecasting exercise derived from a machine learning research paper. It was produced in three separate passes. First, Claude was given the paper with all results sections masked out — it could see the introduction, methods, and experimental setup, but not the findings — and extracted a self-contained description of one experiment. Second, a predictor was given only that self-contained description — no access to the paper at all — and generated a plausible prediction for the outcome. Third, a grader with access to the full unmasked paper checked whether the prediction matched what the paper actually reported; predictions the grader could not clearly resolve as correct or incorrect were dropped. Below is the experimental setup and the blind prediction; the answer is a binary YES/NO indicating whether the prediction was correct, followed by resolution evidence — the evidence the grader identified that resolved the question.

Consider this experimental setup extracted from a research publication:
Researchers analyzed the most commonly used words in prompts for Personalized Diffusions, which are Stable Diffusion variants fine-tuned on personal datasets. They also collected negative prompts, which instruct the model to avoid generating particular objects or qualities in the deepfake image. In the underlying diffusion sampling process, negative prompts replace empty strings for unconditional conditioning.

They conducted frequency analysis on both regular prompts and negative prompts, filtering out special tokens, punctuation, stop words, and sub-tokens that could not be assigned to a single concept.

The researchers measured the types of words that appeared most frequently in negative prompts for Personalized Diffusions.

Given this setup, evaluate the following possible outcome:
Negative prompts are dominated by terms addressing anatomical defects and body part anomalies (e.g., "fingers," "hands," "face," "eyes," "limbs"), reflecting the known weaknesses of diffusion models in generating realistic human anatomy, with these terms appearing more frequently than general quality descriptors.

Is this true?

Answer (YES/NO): NO